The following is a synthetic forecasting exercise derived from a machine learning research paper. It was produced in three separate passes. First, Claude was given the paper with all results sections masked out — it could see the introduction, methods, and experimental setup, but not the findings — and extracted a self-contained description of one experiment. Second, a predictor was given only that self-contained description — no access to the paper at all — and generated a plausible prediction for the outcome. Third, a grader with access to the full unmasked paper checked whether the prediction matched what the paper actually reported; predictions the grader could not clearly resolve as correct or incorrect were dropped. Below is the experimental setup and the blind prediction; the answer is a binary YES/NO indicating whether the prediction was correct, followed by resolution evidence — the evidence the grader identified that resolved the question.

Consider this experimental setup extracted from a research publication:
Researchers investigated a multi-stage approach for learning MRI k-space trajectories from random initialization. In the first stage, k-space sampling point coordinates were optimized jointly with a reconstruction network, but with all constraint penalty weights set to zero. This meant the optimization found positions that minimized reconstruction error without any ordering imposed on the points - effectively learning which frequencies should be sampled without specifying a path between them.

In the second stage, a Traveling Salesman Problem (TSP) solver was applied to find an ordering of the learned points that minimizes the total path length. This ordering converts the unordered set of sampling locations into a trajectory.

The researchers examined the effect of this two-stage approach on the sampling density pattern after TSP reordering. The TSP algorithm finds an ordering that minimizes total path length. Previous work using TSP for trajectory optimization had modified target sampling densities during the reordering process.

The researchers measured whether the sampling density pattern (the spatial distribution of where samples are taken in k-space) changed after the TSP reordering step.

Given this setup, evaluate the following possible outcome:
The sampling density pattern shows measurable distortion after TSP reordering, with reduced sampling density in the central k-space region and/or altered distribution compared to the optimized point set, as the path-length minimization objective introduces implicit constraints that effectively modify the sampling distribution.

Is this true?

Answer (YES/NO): NO